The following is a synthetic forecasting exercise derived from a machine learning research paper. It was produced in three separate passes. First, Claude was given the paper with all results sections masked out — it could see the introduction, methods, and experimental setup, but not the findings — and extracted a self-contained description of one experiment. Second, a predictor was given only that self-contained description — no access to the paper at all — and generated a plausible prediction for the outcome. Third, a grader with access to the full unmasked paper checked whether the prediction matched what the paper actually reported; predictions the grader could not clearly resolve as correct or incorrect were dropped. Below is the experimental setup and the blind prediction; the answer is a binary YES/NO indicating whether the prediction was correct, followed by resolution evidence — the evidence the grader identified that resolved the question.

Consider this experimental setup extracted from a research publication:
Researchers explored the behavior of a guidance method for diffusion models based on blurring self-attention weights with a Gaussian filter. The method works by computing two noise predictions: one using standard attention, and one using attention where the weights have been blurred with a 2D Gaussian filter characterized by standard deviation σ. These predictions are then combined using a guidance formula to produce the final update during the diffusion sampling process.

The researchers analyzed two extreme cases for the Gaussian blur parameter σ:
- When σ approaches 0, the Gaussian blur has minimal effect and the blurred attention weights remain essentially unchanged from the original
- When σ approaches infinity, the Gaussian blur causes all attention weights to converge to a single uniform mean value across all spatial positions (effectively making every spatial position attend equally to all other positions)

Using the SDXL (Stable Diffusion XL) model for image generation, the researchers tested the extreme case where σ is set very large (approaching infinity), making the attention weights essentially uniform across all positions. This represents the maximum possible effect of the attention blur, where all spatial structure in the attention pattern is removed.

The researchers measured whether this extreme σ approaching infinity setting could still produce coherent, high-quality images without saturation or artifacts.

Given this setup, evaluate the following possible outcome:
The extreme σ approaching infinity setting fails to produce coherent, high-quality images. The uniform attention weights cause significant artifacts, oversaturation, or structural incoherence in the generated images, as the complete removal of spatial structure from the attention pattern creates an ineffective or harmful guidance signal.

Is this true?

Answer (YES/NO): NO